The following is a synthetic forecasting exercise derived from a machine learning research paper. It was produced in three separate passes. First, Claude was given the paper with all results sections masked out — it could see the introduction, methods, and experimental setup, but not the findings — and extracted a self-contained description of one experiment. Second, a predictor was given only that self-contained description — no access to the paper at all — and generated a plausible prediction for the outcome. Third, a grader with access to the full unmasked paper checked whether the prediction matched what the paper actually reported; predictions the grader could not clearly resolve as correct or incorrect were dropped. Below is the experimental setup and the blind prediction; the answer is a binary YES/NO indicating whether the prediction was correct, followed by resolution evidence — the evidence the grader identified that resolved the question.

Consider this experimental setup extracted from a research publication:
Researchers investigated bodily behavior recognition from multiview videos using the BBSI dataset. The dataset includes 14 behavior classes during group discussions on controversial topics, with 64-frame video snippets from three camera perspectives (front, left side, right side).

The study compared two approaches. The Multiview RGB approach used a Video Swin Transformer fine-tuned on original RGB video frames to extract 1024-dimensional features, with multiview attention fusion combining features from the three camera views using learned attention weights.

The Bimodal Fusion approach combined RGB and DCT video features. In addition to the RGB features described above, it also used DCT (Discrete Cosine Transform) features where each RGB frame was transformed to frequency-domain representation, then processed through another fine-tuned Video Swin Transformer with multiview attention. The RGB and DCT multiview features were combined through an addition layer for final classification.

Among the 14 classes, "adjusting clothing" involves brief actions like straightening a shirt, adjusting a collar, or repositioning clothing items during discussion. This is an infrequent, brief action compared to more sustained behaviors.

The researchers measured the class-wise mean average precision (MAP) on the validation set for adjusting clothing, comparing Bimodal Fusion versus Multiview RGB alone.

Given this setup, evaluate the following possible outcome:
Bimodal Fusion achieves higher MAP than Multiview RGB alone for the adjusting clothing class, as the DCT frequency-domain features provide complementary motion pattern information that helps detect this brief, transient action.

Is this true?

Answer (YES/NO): NO